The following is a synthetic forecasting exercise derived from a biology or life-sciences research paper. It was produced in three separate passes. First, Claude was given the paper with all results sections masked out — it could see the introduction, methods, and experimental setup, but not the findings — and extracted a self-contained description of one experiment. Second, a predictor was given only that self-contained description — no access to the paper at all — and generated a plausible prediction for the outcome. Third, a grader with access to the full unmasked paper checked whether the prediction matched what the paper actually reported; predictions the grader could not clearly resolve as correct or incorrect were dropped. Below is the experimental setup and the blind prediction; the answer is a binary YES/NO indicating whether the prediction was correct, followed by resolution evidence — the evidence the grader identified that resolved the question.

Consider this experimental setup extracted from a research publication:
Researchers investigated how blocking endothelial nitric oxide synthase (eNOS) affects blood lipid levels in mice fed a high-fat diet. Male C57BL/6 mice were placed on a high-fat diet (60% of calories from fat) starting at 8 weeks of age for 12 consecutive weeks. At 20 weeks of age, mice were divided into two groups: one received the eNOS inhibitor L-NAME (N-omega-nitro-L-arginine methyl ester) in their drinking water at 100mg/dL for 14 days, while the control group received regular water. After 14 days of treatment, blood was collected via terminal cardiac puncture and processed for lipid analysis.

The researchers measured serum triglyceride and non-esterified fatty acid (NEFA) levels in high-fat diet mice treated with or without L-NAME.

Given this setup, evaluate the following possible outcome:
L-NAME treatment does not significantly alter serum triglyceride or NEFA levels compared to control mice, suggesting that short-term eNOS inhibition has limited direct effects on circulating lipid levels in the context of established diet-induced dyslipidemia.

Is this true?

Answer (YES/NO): NO